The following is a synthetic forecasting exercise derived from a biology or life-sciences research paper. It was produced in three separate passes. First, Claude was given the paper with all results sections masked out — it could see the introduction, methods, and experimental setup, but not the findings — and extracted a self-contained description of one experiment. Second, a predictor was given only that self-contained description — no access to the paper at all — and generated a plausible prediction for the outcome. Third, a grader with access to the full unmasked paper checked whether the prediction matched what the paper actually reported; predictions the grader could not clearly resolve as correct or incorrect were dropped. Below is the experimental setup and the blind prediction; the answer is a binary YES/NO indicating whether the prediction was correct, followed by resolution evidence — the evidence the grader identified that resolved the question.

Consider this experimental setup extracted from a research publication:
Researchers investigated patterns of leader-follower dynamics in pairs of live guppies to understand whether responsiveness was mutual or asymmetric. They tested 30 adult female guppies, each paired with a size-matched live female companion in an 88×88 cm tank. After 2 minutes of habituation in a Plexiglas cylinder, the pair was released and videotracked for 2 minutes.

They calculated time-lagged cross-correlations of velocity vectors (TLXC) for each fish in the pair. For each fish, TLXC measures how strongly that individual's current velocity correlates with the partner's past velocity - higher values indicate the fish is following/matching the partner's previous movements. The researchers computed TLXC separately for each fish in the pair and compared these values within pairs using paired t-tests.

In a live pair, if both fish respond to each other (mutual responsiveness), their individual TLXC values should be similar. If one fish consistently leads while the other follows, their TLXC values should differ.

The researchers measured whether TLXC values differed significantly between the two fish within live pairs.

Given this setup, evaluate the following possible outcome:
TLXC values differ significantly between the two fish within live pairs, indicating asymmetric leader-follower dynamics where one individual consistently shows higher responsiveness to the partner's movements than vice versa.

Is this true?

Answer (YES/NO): NO